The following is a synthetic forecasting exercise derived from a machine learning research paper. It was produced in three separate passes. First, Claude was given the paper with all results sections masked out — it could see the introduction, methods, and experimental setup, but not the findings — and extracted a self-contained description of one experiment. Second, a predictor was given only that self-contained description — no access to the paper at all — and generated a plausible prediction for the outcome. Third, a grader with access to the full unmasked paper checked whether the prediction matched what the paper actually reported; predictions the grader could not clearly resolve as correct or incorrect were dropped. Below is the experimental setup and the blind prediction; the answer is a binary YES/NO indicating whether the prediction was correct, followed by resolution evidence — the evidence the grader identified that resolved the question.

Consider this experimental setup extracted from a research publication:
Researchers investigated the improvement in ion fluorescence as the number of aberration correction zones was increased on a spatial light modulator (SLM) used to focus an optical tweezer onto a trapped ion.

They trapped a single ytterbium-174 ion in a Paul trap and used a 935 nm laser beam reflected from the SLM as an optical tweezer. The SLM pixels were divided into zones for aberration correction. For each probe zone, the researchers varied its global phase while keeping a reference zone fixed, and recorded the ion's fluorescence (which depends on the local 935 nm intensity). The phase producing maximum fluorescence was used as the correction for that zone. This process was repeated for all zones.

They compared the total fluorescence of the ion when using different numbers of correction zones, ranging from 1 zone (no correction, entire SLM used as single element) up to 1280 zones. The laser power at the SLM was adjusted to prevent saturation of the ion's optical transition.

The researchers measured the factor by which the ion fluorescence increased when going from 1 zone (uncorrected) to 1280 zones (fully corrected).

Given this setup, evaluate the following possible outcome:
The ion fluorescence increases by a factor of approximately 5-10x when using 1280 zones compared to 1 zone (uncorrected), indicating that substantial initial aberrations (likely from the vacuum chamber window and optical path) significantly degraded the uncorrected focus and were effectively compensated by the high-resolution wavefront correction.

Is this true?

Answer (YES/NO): NO